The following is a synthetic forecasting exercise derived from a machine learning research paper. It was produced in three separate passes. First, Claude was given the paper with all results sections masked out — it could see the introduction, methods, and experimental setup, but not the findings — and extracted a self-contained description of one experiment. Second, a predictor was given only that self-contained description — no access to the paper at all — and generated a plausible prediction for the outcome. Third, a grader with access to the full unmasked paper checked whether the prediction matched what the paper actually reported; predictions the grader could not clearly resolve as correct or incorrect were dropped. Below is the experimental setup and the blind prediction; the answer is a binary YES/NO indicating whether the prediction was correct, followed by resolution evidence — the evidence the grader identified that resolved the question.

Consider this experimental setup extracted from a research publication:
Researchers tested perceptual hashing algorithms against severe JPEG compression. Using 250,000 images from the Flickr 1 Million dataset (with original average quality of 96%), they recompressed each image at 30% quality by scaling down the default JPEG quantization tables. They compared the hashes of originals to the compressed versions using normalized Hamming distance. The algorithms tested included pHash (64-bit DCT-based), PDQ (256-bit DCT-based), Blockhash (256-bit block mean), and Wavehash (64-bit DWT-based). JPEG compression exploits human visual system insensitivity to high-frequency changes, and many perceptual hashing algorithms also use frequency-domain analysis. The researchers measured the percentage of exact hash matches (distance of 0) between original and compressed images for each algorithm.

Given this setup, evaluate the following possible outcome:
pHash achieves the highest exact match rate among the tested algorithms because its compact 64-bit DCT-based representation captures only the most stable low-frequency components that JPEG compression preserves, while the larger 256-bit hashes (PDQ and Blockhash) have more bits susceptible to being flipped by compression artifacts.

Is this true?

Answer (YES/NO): NO